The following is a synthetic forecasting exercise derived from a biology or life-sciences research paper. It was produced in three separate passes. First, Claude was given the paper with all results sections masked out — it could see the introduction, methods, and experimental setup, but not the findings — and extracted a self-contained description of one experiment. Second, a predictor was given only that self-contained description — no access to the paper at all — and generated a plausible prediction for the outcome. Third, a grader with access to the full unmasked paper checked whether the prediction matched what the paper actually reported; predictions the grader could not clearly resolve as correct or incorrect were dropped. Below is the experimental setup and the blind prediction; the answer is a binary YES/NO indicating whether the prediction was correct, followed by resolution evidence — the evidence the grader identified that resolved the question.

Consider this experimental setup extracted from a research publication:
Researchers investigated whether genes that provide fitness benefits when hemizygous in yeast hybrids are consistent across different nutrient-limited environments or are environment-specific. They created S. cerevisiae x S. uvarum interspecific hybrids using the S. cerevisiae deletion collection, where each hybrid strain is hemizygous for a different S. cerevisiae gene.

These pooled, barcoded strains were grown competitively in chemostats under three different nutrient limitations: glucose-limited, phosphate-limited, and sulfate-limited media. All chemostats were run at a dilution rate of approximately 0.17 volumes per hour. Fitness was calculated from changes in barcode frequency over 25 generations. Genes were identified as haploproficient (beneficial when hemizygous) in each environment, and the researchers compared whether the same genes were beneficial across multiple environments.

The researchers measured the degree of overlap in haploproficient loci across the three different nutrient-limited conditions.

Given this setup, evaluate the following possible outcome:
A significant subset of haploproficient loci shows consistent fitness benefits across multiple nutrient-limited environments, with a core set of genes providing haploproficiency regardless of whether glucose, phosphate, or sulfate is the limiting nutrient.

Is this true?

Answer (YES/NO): NO